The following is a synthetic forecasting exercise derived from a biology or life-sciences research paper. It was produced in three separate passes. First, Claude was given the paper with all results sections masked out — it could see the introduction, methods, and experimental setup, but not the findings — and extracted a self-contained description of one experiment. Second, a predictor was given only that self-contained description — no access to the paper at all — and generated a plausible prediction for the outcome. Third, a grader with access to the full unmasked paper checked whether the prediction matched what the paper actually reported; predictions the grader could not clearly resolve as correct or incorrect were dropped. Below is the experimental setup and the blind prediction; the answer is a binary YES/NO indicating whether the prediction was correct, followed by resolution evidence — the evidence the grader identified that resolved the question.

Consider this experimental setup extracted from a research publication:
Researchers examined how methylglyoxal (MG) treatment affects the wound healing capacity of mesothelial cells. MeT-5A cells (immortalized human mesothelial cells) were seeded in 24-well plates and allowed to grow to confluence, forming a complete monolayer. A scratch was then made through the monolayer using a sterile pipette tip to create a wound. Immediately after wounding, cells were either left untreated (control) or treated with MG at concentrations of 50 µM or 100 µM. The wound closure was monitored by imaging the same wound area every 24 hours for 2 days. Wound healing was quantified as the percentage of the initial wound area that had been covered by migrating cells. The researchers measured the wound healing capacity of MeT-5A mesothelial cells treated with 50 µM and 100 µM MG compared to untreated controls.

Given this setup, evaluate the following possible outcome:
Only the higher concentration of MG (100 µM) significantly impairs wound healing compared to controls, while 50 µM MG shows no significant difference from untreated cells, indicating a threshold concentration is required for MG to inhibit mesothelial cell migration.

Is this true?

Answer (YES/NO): NO